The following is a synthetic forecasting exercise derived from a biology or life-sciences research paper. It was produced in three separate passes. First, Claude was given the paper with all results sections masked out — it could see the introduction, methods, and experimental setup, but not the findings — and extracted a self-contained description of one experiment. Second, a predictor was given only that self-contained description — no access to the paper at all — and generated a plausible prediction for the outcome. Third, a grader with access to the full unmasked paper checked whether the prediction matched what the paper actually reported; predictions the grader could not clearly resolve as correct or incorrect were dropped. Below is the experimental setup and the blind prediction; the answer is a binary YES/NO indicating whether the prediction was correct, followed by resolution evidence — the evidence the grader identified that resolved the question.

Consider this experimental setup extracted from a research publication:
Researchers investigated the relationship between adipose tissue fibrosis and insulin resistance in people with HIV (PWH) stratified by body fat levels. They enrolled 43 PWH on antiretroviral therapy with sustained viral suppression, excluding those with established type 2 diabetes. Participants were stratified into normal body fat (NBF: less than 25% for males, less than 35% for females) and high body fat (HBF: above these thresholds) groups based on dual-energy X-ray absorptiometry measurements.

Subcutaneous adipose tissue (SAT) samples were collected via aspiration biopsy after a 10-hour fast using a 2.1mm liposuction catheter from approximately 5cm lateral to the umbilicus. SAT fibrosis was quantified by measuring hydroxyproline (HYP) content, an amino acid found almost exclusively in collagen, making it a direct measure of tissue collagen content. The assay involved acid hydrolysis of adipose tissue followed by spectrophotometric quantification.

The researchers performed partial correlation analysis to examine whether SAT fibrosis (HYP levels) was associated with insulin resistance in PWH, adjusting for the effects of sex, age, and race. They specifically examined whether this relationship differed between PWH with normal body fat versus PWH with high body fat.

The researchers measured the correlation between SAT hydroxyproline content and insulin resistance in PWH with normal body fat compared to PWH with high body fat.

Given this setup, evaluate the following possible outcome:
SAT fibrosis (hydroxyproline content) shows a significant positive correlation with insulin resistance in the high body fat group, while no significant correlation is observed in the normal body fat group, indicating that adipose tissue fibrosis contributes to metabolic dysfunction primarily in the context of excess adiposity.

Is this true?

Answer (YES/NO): NO